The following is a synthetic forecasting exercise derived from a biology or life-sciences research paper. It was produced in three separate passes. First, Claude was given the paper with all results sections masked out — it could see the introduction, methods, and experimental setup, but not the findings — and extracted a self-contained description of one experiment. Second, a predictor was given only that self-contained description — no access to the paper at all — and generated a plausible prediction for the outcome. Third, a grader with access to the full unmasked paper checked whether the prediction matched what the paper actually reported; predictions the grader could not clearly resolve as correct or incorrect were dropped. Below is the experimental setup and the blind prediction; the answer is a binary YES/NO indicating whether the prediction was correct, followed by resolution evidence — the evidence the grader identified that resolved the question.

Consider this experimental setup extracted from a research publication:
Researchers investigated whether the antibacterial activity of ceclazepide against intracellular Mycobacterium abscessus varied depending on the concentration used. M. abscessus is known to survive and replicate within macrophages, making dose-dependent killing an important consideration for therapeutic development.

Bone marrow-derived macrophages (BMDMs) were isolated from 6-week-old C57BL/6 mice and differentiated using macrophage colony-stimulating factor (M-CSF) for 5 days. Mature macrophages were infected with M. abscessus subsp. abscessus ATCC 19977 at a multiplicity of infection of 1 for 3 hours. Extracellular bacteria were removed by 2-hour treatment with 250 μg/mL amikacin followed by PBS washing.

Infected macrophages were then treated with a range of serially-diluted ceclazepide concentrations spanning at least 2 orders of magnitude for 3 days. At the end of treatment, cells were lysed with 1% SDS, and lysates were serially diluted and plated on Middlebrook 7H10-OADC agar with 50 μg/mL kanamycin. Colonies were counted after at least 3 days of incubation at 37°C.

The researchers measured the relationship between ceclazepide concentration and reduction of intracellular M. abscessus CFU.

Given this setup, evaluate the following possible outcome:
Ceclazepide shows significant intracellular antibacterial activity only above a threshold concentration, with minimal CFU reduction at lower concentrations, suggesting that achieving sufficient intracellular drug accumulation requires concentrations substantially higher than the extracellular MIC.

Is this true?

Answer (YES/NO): NO